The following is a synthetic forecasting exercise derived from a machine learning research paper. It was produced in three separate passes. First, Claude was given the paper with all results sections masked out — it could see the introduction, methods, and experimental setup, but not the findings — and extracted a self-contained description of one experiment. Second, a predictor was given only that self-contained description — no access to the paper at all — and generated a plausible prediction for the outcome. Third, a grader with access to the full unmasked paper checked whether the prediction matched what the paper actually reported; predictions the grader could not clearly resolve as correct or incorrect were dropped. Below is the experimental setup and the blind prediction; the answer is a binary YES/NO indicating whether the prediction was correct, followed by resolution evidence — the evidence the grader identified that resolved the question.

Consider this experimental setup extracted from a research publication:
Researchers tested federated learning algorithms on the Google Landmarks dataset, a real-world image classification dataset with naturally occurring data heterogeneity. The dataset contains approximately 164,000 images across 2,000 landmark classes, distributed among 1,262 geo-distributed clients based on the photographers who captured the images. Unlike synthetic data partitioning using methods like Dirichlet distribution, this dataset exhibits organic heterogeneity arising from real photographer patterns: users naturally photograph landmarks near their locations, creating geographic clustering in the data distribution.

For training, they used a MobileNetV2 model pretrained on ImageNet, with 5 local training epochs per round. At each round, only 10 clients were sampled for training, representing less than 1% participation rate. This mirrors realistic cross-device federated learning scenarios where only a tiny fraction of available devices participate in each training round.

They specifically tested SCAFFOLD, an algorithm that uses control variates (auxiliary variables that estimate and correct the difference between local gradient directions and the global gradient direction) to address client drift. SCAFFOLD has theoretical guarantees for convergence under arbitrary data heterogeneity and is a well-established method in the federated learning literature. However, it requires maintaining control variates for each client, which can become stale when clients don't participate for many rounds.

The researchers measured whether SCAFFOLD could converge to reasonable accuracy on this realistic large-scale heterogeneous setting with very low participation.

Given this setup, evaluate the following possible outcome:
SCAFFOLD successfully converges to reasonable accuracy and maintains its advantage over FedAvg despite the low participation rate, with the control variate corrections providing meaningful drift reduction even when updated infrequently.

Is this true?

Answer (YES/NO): NO